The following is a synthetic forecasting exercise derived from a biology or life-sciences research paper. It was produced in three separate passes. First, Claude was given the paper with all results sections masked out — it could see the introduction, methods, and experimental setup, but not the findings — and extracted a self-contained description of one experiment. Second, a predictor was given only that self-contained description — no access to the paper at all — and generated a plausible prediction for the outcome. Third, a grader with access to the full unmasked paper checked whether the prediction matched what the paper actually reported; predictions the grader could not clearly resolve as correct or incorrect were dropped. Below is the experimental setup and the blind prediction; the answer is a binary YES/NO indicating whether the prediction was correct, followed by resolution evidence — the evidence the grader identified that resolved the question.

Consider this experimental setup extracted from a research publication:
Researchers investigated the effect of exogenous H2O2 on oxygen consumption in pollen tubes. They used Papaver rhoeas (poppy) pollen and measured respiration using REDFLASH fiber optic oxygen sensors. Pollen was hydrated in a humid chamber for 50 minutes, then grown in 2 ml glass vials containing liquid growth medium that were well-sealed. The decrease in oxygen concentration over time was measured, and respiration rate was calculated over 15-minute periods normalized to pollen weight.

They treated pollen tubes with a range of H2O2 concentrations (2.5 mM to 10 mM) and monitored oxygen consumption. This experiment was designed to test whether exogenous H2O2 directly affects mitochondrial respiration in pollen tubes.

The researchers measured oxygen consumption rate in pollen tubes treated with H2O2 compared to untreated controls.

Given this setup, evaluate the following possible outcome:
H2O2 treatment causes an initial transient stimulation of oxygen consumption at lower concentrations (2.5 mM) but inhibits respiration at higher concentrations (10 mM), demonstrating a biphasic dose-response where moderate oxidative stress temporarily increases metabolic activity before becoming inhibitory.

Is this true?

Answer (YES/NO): NO